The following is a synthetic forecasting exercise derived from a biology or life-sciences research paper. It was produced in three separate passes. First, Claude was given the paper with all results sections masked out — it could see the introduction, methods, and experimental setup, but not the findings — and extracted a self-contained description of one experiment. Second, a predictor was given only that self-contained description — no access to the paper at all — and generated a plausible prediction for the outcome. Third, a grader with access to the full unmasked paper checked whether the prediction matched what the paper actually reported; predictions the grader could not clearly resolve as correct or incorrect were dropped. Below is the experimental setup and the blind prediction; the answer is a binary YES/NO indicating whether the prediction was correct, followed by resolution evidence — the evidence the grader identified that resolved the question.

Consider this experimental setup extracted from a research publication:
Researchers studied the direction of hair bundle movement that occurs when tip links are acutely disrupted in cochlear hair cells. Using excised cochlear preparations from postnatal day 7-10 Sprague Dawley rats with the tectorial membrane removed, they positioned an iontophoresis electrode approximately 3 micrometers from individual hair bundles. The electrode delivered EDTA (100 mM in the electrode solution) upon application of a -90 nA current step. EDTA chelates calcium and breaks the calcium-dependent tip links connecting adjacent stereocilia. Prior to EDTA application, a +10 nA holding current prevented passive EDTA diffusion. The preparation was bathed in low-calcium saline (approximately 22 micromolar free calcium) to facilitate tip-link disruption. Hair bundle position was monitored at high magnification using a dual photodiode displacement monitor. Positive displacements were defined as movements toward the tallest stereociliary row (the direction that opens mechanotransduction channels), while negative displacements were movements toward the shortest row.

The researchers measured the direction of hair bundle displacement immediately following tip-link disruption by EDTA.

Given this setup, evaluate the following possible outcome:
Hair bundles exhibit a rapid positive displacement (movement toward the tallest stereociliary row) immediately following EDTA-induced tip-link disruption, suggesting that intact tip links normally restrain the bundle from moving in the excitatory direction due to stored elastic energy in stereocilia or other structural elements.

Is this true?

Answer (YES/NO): YES